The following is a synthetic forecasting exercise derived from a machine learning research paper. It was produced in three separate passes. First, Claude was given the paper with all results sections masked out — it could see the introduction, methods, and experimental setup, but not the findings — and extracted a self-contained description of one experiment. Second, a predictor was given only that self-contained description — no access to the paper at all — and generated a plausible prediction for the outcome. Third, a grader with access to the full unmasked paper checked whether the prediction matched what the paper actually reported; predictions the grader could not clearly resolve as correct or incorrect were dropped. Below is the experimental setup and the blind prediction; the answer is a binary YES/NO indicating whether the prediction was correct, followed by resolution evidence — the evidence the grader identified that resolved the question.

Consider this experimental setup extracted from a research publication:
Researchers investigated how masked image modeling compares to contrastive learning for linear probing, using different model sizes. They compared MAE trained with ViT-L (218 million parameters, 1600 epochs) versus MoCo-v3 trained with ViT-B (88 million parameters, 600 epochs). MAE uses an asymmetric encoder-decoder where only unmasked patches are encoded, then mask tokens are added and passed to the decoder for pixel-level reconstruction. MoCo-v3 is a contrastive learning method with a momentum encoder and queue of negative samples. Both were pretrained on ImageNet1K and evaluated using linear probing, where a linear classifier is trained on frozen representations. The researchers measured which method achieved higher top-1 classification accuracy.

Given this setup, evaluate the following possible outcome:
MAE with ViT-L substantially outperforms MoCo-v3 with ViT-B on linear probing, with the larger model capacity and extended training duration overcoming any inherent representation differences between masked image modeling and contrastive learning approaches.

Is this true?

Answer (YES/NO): NO